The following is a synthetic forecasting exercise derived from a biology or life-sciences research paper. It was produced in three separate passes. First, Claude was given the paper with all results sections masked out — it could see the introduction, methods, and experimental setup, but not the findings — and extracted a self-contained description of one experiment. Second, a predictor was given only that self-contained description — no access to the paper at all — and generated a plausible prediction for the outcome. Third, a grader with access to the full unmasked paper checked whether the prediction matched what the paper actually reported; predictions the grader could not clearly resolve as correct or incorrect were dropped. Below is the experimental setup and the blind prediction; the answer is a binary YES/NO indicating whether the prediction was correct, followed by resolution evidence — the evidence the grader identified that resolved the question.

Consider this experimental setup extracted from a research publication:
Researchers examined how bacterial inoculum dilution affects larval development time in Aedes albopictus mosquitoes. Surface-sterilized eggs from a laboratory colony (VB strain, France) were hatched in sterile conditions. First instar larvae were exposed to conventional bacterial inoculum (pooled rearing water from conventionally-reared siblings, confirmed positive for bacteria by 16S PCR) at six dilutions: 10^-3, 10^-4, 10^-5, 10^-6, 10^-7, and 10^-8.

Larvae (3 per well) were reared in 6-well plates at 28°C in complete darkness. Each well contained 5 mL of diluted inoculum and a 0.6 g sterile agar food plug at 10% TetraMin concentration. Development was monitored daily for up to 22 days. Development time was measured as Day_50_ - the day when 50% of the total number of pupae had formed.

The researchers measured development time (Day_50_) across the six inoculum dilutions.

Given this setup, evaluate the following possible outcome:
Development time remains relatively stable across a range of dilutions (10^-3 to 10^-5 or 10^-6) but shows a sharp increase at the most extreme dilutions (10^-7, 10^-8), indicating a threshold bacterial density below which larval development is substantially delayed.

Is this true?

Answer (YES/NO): NO